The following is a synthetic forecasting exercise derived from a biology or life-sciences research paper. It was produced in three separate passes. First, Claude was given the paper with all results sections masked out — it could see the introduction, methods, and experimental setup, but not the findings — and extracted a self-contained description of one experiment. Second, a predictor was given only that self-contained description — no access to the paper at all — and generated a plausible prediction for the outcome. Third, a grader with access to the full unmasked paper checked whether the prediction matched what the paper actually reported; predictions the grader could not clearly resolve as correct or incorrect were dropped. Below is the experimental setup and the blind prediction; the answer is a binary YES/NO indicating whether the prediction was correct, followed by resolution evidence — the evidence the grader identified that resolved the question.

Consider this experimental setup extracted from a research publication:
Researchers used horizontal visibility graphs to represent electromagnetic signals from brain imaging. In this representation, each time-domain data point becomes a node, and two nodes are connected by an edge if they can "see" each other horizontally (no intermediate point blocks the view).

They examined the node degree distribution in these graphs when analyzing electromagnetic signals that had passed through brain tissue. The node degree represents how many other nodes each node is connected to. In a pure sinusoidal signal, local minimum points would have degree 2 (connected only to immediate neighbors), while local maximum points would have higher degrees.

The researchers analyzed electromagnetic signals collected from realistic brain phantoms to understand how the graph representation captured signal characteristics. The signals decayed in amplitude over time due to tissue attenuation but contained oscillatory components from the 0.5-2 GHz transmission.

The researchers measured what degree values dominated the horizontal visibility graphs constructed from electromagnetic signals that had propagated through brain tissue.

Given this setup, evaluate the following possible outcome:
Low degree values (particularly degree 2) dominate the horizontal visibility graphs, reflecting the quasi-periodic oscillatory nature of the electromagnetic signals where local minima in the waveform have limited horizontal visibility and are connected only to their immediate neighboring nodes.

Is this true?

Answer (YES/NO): YES